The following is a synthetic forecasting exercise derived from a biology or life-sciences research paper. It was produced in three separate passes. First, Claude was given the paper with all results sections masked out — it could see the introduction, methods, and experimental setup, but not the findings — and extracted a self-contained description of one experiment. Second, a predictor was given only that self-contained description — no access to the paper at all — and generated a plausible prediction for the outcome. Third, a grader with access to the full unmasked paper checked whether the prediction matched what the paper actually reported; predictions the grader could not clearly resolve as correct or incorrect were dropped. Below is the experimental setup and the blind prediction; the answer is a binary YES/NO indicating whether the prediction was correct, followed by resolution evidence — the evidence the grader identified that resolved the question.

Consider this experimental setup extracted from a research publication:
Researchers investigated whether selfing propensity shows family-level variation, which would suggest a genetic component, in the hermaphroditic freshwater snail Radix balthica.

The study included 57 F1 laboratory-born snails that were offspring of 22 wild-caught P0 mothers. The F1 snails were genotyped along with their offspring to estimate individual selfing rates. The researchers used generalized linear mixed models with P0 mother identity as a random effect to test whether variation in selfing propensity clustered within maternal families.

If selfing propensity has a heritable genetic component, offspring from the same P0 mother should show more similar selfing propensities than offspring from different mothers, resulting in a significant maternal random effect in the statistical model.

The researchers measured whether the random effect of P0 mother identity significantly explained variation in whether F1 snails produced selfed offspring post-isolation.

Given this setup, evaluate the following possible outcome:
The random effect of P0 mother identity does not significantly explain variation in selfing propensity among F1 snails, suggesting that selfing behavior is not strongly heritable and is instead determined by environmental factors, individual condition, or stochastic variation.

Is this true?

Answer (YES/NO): NO